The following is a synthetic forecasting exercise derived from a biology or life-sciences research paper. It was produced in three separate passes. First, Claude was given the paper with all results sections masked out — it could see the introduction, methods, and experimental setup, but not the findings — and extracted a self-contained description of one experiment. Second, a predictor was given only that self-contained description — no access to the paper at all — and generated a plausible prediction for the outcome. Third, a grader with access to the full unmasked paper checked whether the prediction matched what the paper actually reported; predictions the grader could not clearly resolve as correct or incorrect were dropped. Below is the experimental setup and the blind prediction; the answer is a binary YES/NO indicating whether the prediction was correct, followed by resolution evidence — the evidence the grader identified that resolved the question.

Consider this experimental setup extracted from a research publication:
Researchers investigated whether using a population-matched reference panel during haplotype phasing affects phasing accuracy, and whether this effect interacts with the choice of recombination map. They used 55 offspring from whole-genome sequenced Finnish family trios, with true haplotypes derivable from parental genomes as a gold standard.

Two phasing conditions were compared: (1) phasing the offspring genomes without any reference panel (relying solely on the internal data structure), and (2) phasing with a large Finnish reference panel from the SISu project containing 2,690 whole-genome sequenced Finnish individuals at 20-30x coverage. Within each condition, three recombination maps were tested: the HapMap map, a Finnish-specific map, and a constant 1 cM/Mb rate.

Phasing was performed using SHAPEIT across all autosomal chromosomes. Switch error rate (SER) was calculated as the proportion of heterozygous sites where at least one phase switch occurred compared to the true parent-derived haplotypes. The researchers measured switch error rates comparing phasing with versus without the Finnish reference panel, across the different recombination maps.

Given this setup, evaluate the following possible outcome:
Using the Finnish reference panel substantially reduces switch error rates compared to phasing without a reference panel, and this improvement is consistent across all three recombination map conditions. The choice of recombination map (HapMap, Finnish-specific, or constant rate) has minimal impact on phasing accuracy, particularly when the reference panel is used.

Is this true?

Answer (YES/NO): NO